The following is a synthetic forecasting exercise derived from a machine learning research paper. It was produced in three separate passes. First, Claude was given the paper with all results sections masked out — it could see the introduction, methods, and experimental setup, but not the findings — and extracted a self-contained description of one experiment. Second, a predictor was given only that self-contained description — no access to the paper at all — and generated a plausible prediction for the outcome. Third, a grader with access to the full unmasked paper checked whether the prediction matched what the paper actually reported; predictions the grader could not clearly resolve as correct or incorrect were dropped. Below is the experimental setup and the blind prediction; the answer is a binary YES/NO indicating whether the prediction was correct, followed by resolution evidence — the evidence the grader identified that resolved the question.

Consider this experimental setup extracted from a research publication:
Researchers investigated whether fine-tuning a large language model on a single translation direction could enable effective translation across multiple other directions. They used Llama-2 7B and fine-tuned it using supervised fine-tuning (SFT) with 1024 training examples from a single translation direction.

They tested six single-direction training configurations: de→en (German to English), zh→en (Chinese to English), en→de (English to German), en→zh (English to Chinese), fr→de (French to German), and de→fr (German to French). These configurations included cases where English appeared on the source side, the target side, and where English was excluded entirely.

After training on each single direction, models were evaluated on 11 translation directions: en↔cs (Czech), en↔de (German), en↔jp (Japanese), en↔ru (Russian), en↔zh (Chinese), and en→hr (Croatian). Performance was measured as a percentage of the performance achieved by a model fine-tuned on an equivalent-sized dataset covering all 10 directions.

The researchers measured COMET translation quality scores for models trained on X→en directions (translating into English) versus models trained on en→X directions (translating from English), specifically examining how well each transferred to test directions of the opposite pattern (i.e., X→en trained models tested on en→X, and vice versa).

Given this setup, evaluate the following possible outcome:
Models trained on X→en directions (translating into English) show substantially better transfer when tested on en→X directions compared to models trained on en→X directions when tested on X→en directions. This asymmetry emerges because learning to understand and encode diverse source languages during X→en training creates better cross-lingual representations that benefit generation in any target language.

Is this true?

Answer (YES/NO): NO